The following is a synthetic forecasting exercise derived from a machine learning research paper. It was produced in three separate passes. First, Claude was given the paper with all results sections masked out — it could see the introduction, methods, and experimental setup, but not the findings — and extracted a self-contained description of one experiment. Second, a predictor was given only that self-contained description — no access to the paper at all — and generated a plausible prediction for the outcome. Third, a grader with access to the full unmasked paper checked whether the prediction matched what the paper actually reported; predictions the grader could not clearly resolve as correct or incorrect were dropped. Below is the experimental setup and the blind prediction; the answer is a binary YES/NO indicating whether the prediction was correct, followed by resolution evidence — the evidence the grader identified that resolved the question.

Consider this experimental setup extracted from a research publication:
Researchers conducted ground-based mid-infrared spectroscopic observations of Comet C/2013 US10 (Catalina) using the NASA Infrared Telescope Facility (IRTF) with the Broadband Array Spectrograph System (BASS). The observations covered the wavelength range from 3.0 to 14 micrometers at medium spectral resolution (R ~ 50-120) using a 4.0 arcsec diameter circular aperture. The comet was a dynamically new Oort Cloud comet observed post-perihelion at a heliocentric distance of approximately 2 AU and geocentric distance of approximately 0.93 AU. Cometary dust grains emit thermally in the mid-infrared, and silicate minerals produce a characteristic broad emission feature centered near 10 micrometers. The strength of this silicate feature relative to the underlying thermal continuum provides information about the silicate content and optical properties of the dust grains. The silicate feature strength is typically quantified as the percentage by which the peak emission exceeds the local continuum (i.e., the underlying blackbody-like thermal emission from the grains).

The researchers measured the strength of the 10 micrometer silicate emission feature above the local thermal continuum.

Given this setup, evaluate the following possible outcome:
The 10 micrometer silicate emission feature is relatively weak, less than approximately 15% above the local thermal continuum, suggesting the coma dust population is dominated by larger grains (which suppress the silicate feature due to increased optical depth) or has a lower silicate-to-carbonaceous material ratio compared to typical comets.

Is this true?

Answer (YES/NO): YES